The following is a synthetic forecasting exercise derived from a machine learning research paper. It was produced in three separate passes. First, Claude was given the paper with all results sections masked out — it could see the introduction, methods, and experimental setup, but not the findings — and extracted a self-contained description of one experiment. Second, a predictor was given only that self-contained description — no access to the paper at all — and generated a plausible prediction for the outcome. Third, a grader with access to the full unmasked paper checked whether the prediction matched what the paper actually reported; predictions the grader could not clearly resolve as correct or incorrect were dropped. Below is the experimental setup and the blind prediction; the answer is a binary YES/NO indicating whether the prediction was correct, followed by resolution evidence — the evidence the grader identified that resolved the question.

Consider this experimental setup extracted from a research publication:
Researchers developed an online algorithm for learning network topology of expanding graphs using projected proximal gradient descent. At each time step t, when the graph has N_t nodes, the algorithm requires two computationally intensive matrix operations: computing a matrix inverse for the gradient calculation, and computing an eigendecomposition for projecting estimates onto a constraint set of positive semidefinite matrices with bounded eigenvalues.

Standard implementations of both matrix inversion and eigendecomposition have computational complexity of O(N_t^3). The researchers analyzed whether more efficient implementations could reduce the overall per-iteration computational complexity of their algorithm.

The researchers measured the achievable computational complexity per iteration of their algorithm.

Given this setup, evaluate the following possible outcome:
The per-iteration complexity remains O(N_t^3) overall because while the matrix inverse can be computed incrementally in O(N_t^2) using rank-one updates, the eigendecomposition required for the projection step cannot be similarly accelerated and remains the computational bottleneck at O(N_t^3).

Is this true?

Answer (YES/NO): NO